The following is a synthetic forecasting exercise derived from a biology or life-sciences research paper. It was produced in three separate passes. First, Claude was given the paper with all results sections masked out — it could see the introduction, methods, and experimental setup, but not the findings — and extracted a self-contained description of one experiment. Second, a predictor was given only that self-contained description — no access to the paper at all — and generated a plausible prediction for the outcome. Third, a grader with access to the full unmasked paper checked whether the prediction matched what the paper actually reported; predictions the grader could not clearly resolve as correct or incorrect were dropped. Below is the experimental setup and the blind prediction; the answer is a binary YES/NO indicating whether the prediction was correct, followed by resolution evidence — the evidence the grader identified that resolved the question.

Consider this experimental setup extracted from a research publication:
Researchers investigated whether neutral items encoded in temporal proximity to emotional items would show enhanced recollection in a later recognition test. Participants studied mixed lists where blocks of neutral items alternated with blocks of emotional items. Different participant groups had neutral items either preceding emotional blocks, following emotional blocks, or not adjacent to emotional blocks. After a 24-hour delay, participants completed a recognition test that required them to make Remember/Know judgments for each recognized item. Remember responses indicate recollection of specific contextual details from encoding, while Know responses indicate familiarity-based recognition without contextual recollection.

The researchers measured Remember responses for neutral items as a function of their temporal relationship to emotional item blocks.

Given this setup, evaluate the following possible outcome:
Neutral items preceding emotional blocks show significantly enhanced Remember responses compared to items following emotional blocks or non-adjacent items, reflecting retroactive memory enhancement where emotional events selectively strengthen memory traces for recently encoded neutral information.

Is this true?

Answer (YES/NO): NO